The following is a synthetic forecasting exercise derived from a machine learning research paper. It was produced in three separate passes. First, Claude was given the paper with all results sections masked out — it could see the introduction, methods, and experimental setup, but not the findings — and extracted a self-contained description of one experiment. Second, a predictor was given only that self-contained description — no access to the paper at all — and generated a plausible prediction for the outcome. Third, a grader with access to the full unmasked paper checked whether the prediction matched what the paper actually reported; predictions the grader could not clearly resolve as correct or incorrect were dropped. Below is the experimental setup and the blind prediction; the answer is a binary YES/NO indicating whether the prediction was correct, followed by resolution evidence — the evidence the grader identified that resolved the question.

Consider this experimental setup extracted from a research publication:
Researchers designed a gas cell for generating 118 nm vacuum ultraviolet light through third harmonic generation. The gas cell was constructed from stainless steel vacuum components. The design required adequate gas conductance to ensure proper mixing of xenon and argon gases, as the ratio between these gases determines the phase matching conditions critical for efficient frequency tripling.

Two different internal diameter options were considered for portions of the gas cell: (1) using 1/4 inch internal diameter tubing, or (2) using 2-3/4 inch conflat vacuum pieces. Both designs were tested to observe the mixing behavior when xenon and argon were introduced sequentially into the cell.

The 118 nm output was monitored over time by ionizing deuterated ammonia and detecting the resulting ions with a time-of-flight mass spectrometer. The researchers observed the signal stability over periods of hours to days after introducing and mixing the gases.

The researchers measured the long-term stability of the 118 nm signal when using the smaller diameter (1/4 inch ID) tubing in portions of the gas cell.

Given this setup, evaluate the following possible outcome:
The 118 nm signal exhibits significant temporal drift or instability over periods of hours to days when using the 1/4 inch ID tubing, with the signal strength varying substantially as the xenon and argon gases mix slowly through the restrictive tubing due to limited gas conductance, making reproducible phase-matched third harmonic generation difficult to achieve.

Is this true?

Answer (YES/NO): YES